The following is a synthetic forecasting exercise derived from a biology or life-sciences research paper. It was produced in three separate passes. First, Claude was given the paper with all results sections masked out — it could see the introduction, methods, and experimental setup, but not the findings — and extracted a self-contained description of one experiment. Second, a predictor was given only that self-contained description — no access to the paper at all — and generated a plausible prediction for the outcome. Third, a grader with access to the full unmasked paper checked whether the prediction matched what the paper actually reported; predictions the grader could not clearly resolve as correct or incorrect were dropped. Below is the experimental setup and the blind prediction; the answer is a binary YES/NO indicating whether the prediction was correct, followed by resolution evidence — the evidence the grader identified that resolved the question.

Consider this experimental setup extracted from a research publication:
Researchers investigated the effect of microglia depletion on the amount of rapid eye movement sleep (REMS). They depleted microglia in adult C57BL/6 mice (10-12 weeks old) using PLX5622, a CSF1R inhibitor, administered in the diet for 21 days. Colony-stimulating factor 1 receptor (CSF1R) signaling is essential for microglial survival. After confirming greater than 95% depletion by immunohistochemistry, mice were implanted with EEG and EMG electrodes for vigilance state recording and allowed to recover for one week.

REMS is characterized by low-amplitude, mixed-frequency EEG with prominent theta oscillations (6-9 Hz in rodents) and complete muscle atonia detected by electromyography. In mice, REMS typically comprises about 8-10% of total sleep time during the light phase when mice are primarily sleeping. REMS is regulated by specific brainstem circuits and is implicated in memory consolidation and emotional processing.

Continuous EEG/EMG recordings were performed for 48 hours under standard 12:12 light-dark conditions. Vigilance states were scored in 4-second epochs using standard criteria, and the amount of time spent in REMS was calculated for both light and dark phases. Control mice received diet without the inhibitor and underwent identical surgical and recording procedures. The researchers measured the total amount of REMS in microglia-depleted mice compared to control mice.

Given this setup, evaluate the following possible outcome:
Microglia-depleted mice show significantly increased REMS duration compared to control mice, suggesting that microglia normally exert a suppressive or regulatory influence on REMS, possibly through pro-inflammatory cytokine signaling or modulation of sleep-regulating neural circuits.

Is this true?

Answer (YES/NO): YES